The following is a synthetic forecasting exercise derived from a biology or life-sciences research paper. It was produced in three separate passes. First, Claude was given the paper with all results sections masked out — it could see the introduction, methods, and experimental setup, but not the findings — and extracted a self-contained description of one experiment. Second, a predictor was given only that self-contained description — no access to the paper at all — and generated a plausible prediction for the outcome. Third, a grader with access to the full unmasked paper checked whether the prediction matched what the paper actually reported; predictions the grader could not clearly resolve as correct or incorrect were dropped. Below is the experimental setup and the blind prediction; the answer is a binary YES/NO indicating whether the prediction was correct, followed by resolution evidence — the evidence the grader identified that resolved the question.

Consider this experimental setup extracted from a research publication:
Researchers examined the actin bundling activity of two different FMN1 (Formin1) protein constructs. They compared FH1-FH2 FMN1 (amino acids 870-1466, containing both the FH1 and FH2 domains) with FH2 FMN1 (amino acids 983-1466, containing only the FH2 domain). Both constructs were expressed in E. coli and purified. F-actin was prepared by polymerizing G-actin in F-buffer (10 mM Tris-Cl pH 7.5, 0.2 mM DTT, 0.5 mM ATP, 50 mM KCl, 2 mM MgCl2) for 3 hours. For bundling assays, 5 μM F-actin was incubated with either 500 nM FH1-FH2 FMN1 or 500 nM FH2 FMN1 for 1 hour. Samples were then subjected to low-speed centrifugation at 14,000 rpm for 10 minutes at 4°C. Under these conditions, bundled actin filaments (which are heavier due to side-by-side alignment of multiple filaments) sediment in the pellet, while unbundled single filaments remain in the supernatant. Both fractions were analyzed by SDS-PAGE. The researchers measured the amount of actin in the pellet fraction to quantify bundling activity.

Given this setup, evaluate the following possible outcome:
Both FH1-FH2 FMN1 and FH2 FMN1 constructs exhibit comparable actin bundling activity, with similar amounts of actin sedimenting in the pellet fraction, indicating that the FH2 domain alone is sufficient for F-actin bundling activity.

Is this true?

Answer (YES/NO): YES